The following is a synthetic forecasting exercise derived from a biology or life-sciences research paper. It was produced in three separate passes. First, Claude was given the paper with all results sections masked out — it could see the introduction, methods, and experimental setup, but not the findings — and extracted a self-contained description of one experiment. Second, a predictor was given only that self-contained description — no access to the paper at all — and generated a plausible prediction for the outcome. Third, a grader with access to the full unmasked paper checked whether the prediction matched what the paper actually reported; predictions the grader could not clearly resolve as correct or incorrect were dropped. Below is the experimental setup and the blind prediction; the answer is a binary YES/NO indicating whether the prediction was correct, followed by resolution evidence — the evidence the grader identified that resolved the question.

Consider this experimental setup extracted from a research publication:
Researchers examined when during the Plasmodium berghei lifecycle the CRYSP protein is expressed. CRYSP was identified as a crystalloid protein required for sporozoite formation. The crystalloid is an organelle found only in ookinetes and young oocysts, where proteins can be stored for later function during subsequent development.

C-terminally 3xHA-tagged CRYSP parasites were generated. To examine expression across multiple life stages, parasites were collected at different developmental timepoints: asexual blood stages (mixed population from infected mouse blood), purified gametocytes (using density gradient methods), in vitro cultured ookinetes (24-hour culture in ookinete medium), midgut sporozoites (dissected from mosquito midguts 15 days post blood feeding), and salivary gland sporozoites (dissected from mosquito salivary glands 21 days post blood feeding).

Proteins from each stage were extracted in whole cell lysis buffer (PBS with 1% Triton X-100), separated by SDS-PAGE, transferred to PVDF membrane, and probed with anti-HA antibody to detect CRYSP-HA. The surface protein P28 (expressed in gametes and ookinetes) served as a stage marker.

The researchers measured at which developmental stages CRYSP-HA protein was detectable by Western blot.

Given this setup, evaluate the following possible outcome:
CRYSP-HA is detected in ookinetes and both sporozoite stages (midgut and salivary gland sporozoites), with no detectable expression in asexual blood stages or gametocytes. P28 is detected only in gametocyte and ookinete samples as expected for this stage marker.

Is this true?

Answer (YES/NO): NO